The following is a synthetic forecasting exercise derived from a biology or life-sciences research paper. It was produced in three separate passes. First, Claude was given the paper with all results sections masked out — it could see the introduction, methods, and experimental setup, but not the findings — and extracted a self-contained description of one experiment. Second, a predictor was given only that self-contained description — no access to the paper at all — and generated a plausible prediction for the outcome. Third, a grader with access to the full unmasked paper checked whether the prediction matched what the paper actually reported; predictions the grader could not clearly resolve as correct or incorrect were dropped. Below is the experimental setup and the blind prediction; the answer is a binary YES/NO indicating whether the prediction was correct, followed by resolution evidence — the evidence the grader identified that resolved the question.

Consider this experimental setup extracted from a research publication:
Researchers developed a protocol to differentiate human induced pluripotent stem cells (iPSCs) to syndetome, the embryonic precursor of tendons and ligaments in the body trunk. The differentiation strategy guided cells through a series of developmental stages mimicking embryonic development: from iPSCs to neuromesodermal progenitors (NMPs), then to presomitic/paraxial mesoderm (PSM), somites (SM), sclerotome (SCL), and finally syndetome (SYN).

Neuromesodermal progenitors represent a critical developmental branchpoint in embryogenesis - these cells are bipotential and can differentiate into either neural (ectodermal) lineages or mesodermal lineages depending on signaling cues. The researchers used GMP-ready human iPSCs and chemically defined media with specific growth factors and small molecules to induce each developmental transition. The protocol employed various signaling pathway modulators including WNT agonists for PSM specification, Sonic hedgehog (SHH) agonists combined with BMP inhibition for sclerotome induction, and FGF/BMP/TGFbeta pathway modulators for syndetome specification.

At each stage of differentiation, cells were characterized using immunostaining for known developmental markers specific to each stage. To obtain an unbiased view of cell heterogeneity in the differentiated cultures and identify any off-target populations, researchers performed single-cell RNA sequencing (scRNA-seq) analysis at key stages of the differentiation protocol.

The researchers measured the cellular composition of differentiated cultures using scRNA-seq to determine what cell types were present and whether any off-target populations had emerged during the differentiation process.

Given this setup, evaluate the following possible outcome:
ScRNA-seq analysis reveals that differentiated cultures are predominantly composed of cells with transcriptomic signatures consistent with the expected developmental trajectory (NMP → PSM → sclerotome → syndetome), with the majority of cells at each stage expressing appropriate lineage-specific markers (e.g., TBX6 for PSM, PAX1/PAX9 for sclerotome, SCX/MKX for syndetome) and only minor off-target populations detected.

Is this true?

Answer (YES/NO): NO